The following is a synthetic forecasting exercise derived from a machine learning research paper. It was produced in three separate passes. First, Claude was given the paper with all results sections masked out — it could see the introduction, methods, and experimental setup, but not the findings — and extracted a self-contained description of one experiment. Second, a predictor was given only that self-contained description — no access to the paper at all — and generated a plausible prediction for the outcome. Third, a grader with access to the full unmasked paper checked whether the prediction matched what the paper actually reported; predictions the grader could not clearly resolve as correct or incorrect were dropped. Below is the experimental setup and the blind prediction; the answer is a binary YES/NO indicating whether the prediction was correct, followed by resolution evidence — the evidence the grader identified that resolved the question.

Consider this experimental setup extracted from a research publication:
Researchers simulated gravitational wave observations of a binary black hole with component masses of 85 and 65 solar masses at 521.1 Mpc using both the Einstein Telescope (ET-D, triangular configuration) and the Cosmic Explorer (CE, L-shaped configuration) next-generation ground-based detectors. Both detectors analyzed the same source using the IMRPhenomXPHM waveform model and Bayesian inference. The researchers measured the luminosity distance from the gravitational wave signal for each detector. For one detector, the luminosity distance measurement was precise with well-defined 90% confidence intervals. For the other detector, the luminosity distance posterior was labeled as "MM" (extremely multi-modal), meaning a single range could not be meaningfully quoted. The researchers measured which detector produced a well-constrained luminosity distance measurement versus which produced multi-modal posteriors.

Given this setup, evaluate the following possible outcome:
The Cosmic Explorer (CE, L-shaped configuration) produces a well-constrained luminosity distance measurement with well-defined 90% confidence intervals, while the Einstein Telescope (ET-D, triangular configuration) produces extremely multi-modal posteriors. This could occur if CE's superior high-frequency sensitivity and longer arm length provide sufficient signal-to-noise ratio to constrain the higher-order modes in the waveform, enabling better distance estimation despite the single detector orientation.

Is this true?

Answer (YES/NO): NO